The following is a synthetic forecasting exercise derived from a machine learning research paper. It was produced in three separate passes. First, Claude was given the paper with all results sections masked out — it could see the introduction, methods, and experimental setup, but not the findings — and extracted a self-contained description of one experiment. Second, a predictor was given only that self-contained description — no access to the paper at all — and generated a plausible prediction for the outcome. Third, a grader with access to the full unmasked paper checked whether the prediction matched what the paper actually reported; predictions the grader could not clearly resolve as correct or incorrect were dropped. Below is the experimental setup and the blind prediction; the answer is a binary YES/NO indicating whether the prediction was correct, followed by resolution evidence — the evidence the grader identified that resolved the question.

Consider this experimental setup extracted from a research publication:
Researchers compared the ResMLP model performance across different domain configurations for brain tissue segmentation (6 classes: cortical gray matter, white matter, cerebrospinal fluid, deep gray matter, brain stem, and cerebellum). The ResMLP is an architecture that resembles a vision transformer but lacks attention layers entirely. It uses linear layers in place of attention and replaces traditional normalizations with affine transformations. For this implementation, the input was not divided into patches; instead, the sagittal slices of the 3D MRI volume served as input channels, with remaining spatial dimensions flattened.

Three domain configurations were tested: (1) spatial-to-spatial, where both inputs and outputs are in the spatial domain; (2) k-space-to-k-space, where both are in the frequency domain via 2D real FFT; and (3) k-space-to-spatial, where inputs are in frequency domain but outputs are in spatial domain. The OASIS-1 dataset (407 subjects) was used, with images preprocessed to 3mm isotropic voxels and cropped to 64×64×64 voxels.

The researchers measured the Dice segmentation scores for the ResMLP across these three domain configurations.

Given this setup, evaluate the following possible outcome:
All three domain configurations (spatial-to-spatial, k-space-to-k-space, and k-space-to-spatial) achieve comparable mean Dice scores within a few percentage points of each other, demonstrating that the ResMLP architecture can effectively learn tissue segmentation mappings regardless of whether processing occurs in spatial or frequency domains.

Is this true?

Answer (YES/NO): NO